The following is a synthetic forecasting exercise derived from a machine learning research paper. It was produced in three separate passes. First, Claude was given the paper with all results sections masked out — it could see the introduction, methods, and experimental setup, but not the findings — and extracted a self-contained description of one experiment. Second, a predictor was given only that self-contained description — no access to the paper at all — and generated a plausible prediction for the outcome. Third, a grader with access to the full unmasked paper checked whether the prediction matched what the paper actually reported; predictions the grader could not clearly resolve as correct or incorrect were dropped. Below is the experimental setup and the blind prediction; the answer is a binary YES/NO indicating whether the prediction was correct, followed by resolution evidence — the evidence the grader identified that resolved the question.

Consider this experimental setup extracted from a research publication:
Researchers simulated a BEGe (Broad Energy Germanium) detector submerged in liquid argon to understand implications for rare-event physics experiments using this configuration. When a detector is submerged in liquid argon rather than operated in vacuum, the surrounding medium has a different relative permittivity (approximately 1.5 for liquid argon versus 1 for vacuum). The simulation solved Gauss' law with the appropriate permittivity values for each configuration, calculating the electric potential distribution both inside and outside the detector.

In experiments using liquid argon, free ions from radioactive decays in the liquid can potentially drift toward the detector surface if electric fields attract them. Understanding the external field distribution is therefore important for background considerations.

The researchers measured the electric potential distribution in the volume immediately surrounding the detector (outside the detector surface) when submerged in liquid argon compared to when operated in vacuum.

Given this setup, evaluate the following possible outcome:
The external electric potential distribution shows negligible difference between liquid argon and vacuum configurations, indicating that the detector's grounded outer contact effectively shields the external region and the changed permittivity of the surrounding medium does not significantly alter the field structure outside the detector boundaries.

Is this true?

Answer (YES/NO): NO